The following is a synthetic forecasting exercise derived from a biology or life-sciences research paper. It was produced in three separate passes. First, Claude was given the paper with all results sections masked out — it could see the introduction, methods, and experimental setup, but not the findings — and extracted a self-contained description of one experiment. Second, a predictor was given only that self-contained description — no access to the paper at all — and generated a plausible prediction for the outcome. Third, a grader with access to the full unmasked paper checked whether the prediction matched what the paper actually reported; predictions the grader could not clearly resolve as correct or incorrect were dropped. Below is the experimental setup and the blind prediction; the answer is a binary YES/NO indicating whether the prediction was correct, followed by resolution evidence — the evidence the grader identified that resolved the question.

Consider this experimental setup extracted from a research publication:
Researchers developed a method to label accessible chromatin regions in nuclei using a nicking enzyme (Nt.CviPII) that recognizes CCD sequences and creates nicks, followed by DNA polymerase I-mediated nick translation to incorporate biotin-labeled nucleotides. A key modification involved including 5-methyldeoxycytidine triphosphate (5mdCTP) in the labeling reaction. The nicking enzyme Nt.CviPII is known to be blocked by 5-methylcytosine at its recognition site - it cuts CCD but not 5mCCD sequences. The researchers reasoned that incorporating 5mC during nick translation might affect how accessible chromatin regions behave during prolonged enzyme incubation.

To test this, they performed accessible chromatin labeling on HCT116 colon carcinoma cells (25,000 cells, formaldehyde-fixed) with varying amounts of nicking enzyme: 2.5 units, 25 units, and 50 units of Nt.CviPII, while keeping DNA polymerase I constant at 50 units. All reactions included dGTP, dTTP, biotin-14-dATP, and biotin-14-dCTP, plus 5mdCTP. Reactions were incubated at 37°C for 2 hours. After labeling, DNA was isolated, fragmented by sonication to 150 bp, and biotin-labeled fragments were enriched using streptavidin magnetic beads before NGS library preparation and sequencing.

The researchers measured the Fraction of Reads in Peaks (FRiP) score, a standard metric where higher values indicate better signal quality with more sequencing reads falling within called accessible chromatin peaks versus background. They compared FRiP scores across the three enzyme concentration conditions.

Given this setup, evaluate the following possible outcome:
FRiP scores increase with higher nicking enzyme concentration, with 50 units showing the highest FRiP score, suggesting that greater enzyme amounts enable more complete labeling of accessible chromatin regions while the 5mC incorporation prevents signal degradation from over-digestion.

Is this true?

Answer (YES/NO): NO